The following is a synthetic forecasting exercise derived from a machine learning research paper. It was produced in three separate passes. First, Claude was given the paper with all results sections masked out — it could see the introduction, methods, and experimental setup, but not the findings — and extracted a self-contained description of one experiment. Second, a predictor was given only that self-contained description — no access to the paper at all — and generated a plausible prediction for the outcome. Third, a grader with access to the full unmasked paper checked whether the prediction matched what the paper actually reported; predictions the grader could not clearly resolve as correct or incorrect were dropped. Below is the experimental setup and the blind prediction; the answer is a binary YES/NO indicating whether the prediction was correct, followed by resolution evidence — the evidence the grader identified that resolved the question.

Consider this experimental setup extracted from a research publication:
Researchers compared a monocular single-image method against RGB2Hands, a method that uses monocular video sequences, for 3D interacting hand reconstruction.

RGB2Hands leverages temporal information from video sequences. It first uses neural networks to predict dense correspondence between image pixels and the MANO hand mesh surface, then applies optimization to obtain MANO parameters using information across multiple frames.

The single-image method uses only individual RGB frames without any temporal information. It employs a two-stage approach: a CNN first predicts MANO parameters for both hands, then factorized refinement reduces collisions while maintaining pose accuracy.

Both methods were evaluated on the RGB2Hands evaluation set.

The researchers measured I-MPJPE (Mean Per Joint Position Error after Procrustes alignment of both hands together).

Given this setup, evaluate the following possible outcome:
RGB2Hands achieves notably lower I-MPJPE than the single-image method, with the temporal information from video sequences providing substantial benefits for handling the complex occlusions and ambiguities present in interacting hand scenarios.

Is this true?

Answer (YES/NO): NO